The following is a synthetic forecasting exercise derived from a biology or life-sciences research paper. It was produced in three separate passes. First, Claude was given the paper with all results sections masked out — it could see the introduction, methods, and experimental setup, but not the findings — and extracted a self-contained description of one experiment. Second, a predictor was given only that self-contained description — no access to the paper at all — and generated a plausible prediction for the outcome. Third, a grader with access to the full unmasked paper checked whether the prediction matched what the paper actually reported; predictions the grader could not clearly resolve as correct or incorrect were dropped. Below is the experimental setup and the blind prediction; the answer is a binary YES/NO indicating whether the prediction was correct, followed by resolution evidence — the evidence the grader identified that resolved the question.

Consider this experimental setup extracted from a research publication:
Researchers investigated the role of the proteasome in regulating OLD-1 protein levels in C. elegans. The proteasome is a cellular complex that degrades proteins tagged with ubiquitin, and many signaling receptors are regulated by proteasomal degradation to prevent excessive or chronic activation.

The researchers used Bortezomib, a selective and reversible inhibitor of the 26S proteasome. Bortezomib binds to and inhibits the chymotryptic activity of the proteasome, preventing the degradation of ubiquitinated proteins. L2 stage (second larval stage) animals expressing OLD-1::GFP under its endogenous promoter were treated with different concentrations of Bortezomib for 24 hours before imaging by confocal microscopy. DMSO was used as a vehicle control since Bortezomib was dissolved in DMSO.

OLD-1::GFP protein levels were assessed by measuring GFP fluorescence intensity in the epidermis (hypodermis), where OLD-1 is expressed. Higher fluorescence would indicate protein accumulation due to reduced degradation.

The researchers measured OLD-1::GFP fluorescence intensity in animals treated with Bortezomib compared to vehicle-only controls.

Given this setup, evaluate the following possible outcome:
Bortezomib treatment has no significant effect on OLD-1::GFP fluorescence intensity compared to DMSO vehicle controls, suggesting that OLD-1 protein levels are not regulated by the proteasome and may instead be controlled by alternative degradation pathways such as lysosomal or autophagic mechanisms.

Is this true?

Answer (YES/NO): NO